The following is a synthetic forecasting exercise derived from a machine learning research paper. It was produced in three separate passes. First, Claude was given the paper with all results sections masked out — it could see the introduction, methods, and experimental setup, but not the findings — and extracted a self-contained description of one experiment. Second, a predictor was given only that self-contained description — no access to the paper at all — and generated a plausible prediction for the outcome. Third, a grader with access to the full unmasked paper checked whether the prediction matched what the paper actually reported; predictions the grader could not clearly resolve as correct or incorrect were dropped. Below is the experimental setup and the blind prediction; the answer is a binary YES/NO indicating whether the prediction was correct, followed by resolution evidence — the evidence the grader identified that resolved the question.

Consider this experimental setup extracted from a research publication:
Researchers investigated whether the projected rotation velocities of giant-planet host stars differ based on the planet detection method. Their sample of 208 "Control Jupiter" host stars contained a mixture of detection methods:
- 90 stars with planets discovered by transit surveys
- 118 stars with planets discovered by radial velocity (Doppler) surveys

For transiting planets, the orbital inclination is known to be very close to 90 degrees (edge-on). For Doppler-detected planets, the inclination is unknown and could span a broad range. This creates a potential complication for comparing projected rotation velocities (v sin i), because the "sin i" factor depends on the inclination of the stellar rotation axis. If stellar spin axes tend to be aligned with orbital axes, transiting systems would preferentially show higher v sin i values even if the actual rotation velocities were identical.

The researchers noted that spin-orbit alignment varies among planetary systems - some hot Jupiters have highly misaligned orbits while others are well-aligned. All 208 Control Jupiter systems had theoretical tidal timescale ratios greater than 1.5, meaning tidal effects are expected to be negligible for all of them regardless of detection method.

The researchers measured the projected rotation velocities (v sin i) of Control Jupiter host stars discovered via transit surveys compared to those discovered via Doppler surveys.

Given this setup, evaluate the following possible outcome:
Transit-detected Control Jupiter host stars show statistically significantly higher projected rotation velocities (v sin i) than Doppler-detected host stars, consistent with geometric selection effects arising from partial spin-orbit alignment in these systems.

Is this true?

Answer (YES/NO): NO